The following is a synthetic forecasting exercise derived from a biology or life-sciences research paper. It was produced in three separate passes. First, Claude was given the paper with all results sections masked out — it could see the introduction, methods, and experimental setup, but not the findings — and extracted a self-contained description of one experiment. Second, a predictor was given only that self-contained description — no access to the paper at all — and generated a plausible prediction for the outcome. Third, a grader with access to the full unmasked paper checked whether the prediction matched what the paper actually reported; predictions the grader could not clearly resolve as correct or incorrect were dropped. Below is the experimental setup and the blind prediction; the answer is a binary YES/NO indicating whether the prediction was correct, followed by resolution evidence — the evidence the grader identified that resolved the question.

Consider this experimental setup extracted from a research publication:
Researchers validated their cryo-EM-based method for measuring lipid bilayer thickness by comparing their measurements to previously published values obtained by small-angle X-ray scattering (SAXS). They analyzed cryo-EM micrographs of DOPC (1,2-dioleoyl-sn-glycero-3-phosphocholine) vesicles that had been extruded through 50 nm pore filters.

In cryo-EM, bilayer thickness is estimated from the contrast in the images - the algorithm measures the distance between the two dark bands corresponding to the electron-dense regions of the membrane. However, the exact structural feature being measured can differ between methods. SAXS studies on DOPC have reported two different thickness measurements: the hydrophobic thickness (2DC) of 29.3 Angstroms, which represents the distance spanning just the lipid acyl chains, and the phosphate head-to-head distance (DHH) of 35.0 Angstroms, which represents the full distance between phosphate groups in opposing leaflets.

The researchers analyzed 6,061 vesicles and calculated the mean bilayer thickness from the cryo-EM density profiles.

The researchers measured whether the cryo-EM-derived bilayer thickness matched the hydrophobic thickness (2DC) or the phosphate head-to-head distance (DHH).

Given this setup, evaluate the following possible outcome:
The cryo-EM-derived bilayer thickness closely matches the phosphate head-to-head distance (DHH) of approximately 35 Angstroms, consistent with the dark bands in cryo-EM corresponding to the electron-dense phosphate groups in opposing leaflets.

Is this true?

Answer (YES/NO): NO